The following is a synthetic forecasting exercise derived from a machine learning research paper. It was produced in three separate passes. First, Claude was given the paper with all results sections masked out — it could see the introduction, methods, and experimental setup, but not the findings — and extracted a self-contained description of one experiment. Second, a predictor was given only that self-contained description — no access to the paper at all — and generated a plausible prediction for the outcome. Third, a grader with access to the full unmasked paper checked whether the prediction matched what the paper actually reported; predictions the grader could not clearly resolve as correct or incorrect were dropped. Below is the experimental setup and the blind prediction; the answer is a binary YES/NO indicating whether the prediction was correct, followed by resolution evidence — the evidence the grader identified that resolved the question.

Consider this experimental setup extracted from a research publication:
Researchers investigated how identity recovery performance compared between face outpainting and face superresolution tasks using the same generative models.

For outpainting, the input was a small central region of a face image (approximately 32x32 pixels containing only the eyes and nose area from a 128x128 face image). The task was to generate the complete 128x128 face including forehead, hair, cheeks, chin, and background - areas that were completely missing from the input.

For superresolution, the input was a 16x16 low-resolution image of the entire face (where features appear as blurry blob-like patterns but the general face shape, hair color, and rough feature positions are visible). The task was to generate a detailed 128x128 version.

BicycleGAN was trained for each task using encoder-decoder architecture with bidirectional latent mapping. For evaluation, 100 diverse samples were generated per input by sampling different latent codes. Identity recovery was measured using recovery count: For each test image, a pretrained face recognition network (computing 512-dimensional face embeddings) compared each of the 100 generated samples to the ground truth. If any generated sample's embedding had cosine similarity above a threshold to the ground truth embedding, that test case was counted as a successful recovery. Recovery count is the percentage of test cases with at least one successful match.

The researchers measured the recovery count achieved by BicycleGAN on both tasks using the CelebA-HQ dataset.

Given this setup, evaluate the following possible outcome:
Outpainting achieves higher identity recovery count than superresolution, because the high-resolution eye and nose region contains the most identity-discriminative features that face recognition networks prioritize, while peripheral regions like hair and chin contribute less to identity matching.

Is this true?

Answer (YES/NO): NO